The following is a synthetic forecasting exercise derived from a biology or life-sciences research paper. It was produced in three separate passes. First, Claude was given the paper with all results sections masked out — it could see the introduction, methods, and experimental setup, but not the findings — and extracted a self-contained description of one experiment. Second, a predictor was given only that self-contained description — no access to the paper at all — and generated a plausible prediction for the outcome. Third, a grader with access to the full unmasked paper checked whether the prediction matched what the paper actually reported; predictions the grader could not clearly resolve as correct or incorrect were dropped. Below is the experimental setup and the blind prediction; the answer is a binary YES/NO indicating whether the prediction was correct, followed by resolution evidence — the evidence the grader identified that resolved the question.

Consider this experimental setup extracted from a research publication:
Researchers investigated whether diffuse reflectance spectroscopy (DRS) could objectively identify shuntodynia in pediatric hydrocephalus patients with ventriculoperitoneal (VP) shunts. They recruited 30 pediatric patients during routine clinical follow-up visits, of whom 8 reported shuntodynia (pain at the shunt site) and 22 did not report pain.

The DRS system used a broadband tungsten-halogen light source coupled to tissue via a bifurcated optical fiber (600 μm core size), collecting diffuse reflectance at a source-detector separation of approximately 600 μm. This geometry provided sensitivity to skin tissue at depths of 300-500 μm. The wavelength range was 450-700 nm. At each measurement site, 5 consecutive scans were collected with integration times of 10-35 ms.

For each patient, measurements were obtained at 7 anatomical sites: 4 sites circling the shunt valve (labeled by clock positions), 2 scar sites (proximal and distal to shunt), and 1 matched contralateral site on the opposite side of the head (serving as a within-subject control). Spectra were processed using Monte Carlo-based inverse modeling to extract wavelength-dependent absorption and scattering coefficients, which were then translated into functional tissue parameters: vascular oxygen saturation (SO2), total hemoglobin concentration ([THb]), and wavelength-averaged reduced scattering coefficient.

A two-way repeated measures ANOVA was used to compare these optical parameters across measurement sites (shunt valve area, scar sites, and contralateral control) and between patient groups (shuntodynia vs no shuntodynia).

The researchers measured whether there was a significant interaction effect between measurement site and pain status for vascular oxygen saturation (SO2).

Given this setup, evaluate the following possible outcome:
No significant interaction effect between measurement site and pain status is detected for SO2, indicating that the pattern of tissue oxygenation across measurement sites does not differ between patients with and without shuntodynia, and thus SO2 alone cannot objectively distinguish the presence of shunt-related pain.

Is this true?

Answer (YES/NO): NO